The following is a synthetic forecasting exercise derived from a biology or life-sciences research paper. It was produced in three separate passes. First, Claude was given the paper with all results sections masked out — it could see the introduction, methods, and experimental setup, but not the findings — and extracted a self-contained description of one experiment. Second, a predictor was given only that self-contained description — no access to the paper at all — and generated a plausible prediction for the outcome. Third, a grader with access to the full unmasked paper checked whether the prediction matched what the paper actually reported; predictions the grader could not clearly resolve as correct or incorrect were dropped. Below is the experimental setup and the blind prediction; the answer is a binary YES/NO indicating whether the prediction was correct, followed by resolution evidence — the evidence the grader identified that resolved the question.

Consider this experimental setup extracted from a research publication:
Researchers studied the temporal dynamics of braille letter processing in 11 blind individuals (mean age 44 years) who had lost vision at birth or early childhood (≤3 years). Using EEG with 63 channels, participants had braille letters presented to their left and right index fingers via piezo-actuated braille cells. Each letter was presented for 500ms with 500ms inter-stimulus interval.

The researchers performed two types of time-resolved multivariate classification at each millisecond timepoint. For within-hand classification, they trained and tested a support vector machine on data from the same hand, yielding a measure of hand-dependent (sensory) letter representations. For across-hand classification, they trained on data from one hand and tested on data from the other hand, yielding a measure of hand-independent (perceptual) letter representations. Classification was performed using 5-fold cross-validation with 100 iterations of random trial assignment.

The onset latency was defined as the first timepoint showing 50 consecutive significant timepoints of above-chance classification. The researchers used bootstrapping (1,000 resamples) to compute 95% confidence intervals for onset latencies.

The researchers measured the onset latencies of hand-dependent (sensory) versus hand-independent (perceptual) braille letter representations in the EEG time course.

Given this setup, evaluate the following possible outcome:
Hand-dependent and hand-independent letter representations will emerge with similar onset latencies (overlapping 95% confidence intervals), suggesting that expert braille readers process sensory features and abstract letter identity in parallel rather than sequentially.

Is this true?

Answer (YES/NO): NO